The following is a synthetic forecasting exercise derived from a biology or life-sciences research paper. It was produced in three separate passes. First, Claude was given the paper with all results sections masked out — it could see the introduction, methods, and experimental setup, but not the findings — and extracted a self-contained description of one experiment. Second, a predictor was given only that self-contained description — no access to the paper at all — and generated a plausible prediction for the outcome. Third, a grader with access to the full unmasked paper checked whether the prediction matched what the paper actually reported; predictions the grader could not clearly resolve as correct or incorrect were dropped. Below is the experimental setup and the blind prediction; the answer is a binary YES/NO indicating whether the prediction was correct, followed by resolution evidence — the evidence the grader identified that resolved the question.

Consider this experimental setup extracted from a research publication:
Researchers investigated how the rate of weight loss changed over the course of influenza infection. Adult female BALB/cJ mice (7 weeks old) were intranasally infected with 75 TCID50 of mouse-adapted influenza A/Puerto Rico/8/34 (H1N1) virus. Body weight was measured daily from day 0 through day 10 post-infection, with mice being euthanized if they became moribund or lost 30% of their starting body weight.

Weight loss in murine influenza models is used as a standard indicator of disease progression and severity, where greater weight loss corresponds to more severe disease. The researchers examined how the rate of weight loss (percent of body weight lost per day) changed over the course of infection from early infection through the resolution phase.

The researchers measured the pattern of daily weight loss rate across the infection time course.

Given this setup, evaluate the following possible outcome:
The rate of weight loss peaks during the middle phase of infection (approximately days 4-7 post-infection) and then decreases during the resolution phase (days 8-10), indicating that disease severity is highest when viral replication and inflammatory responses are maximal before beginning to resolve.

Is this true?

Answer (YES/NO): NO